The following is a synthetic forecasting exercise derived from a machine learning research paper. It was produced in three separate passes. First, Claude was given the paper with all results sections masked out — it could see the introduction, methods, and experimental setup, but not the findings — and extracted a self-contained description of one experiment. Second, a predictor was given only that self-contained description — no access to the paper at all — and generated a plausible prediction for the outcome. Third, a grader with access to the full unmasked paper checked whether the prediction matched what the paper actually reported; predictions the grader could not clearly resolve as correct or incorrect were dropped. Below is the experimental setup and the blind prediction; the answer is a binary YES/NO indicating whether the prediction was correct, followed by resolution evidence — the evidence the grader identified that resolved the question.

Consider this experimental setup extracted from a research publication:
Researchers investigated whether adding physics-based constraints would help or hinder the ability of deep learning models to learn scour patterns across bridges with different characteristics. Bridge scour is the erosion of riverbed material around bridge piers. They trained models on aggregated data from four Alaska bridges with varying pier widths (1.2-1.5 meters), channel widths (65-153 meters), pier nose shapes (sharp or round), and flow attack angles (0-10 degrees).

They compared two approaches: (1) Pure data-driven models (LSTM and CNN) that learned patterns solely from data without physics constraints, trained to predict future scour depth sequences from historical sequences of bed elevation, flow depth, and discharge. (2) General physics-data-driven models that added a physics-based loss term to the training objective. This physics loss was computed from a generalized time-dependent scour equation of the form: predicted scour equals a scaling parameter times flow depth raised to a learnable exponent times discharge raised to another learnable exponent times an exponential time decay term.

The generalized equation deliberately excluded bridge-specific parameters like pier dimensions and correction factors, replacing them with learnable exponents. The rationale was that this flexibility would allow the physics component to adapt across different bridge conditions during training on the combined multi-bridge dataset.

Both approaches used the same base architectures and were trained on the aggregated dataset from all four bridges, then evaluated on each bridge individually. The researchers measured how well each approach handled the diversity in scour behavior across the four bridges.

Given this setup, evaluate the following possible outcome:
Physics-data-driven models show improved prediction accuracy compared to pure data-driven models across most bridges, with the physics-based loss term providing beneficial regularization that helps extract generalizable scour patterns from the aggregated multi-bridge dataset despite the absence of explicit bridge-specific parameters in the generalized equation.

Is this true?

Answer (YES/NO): NO